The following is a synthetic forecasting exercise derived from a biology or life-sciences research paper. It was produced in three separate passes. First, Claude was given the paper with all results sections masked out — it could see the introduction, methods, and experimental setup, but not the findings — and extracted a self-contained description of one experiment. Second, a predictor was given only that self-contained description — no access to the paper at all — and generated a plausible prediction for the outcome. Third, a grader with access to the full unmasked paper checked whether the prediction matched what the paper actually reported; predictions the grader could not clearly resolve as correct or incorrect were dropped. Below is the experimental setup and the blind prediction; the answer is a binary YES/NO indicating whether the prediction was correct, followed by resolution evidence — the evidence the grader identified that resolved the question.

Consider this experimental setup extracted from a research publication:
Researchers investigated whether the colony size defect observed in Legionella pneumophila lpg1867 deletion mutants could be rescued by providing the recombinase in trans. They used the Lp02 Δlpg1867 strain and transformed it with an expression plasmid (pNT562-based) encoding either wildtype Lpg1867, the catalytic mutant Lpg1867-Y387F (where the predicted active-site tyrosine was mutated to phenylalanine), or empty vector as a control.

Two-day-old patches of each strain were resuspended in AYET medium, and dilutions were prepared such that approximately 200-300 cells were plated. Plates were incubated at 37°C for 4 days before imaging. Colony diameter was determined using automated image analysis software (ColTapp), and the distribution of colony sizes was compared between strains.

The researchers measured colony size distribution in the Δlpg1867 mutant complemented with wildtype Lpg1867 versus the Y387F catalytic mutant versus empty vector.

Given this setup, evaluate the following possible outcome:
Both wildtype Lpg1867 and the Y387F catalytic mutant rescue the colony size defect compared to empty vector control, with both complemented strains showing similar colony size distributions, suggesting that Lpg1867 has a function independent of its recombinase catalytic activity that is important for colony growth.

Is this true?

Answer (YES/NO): NO